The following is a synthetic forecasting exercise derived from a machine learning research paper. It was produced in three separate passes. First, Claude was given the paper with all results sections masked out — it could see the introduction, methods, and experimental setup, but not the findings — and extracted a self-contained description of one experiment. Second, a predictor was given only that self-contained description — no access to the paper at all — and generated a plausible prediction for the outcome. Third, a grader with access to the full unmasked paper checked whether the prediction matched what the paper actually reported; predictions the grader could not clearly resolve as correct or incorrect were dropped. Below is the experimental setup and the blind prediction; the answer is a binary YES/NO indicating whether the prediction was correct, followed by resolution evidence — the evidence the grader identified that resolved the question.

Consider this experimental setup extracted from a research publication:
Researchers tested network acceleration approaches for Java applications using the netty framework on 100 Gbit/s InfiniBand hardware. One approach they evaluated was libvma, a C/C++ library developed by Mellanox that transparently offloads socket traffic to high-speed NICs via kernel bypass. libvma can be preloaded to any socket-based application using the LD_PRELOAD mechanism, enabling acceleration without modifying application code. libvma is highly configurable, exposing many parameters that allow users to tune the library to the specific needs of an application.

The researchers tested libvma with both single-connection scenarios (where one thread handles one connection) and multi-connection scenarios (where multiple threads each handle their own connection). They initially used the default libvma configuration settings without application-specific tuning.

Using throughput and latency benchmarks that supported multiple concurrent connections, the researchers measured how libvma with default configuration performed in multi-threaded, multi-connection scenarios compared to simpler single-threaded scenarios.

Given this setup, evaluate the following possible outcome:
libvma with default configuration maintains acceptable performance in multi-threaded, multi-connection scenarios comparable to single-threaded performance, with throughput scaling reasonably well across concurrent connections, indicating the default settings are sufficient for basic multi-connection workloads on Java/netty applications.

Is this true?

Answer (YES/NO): NO